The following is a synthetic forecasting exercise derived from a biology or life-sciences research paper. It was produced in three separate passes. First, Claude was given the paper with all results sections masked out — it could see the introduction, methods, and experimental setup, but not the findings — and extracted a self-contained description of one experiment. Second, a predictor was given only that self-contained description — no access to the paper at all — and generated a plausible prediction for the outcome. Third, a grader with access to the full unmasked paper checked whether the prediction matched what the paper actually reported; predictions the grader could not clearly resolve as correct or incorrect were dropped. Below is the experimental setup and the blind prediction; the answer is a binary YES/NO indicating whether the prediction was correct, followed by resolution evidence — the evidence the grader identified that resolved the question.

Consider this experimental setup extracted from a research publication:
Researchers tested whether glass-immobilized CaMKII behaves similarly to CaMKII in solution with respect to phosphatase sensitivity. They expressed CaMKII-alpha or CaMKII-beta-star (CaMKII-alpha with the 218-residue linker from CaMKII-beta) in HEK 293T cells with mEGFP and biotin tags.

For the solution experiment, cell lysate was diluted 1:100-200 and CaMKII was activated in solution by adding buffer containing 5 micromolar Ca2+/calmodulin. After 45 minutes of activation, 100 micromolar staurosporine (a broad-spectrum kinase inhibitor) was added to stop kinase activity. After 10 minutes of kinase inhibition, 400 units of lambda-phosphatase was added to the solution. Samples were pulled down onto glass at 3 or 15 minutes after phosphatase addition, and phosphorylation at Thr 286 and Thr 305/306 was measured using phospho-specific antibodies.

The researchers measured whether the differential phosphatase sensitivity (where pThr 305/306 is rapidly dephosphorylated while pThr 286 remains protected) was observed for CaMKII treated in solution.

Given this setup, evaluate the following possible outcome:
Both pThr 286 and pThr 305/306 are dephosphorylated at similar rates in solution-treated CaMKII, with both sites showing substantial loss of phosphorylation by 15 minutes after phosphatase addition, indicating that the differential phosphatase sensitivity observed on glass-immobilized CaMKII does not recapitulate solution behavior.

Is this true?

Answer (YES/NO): NO